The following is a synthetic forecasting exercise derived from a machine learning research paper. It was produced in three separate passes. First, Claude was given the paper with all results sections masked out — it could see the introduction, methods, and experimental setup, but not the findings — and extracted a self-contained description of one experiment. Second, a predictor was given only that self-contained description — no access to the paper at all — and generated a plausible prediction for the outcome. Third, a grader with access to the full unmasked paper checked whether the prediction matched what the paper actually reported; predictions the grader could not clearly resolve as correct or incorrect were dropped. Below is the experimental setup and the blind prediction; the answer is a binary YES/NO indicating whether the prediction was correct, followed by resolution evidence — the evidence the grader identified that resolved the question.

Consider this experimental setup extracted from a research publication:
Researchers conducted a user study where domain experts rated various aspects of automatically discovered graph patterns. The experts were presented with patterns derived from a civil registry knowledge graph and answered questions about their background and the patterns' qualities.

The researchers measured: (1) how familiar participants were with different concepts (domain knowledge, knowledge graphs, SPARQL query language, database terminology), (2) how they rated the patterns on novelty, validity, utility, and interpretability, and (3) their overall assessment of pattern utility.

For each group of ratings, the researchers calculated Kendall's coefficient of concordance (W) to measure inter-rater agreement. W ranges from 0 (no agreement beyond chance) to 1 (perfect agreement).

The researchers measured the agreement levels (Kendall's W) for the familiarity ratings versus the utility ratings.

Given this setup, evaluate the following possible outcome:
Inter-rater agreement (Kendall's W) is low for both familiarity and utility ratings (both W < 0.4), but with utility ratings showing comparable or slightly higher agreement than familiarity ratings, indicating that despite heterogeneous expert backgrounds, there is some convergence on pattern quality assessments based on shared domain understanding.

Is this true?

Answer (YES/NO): NO